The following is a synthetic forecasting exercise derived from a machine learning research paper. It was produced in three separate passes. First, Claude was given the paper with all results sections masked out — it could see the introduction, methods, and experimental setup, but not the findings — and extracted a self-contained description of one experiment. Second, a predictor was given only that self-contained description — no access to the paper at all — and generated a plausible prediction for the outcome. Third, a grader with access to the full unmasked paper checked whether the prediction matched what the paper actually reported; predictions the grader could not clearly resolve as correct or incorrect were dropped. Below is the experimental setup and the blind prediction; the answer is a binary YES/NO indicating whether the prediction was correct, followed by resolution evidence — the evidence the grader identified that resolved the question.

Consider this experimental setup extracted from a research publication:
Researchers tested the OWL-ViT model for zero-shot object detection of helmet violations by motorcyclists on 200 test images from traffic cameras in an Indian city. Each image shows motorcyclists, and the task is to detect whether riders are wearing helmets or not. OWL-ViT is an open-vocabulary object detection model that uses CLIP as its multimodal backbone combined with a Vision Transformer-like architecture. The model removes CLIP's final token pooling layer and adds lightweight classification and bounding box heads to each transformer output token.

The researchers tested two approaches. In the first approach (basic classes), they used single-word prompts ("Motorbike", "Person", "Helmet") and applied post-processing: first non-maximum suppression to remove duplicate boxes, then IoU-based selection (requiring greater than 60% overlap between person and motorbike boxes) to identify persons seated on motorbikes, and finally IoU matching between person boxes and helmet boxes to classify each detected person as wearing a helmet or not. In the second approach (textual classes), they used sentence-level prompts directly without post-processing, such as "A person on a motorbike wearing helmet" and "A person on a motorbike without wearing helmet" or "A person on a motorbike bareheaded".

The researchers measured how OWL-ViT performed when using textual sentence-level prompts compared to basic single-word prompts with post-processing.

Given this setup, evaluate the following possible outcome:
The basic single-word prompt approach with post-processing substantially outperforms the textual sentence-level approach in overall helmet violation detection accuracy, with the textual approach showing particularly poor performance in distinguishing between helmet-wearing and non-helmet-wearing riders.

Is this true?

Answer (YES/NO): YES